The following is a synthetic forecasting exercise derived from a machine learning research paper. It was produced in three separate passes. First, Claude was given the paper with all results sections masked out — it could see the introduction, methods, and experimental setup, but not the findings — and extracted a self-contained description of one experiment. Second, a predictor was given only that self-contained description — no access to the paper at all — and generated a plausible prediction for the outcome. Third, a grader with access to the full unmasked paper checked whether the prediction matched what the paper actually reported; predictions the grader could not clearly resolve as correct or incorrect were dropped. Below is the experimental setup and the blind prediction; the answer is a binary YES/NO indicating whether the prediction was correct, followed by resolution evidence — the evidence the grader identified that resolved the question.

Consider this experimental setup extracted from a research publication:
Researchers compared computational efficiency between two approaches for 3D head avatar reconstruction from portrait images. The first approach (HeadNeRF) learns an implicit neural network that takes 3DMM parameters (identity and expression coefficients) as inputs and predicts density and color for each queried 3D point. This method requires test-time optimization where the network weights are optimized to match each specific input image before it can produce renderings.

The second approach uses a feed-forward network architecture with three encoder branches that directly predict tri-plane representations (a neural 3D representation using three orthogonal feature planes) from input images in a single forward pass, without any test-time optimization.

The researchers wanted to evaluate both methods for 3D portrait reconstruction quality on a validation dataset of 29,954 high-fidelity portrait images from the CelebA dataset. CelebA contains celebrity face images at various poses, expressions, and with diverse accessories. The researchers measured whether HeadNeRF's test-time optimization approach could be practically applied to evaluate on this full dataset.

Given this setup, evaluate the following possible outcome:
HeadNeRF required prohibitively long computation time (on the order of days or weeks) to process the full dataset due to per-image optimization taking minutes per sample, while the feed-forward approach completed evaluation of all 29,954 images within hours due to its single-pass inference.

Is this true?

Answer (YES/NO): NO